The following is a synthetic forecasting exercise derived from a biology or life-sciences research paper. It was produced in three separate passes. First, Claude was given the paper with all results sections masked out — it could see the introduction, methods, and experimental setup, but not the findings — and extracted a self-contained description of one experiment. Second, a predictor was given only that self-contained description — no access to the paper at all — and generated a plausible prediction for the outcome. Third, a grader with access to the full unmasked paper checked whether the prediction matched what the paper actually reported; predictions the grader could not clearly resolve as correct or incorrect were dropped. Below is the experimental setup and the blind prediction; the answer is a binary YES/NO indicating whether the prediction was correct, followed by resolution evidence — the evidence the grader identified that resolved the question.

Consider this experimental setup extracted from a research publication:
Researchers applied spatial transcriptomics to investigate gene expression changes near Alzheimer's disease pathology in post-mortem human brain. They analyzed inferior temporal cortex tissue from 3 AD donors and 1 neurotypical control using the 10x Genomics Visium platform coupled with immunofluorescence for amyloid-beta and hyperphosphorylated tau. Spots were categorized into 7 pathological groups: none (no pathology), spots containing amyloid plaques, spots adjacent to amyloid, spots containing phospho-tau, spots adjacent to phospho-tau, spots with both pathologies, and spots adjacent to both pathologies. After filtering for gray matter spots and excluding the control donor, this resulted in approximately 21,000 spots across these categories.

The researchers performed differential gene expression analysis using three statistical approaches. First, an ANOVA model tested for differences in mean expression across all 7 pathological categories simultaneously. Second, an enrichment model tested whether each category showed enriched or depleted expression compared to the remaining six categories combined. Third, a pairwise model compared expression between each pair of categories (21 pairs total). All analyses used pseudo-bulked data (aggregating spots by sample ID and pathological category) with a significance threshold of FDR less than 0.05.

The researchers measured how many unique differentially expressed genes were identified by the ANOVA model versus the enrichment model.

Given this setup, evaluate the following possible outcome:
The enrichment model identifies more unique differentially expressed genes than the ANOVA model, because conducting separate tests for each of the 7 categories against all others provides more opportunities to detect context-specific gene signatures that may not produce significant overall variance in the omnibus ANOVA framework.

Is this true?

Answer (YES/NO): YES